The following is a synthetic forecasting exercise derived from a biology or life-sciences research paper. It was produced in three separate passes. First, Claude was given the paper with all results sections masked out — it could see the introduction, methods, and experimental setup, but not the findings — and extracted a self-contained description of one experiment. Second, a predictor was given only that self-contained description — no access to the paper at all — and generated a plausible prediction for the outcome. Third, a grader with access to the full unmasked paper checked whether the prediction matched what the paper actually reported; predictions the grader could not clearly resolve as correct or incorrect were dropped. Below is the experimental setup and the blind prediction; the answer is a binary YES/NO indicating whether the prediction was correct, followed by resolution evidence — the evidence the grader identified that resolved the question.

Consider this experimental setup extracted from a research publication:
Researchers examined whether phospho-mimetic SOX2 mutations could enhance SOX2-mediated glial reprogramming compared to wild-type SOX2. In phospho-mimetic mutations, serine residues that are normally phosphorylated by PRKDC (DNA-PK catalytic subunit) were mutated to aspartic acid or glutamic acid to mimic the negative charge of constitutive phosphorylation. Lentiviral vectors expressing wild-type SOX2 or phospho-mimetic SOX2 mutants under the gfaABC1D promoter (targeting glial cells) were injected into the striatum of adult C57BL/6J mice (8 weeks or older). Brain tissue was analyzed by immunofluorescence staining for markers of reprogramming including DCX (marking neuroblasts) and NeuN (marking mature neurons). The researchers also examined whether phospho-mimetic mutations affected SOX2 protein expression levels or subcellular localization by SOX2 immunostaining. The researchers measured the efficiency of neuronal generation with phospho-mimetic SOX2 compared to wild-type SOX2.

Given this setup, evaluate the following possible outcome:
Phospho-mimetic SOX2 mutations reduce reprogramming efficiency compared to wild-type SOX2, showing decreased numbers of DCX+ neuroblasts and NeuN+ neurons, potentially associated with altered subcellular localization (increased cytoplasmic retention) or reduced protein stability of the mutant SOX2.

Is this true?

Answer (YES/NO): NO